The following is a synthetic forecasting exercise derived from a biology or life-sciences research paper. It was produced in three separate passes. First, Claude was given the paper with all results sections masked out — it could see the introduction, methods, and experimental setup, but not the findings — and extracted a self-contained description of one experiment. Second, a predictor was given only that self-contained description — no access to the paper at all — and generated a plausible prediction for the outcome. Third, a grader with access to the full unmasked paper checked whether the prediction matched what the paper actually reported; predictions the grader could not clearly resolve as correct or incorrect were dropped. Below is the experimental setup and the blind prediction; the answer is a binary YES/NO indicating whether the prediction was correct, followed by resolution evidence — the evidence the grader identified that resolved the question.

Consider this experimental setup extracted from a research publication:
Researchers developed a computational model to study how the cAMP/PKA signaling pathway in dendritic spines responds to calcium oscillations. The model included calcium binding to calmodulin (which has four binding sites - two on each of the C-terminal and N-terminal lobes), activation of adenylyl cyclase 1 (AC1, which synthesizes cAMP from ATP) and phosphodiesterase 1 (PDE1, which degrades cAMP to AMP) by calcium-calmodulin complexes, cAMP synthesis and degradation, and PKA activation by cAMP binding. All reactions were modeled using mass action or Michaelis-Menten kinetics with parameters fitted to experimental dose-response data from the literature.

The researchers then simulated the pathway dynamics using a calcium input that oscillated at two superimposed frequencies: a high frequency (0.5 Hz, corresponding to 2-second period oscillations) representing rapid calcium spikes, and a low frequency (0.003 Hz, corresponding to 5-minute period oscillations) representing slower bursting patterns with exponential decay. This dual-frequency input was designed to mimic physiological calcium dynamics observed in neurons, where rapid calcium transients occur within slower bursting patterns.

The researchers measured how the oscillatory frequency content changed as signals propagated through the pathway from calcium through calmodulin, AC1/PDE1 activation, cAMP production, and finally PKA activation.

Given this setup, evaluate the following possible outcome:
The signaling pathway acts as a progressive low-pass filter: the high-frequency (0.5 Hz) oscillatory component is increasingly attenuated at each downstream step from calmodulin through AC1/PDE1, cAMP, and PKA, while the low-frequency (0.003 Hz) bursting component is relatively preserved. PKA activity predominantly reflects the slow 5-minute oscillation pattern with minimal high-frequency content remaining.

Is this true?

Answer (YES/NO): YES